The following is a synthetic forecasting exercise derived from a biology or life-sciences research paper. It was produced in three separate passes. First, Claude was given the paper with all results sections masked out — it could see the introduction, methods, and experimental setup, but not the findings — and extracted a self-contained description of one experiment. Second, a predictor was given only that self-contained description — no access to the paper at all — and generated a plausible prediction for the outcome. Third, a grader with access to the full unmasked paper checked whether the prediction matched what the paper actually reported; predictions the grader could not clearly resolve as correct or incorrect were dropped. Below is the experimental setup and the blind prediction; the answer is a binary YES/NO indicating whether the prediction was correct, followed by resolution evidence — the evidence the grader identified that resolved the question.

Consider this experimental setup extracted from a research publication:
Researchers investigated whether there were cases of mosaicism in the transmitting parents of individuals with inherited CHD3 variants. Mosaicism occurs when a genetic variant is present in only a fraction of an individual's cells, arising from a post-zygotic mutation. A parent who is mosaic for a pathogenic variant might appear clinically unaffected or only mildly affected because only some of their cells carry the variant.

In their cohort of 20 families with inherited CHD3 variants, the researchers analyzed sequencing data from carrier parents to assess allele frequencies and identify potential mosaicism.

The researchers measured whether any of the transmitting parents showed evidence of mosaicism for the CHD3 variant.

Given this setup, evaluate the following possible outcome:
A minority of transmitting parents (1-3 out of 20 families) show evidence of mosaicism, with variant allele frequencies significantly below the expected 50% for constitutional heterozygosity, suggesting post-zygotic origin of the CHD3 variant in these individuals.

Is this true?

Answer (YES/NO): YES